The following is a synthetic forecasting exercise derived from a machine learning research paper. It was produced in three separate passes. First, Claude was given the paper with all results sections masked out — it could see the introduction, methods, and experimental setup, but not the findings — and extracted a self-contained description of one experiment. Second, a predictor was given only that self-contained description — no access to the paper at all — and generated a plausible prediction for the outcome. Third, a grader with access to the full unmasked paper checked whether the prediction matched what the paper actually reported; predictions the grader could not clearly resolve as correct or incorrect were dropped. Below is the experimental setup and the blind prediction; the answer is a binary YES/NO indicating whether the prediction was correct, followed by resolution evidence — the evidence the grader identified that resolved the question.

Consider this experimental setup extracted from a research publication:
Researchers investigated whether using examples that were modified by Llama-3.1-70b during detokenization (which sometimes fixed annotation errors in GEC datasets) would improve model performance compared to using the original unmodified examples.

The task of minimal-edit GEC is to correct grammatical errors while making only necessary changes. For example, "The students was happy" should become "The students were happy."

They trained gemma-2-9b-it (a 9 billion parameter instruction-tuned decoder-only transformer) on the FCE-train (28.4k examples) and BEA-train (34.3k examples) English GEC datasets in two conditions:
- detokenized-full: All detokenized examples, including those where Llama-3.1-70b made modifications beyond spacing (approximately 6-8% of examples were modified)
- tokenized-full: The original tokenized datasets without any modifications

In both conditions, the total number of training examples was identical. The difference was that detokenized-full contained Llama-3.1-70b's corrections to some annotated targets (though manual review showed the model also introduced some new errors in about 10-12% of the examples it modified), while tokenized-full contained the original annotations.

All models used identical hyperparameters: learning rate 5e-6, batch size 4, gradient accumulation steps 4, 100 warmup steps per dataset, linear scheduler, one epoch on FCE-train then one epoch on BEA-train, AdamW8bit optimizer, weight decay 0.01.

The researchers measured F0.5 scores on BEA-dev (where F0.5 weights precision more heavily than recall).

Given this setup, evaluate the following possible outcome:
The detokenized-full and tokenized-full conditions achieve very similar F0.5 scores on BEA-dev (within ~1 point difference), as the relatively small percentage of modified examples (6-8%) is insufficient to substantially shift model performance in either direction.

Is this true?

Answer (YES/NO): YES